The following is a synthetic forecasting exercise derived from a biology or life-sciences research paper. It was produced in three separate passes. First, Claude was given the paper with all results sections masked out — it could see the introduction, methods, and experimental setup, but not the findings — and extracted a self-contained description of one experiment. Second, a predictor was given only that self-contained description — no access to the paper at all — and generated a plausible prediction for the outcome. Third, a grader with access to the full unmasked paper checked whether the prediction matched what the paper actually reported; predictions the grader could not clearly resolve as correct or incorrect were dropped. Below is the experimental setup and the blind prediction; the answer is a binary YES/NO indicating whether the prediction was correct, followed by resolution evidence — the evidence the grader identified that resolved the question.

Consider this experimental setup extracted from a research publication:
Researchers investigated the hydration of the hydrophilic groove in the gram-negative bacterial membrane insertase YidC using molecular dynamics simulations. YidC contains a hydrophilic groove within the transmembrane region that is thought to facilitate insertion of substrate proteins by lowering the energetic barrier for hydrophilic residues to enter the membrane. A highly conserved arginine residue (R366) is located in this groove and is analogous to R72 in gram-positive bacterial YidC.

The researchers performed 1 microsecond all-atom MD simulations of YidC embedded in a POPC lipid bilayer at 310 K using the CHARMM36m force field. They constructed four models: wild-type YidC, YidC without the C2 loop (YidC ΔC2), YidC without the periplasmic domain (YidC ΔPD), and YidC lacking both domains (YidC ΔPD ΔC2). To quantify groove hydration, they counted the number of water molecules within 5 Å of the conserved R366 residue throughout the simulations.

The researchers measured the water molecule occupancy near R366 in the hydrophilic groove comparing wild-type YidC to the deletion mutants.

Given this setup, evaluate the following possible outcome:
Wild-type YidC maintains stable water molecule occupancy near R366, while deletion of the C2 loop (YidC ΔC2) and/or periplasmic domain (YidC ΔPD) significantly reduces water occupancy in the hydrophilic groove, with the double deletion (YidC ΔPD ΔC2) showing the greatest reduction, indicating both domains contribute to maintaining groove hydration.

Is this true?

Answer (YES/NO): NO